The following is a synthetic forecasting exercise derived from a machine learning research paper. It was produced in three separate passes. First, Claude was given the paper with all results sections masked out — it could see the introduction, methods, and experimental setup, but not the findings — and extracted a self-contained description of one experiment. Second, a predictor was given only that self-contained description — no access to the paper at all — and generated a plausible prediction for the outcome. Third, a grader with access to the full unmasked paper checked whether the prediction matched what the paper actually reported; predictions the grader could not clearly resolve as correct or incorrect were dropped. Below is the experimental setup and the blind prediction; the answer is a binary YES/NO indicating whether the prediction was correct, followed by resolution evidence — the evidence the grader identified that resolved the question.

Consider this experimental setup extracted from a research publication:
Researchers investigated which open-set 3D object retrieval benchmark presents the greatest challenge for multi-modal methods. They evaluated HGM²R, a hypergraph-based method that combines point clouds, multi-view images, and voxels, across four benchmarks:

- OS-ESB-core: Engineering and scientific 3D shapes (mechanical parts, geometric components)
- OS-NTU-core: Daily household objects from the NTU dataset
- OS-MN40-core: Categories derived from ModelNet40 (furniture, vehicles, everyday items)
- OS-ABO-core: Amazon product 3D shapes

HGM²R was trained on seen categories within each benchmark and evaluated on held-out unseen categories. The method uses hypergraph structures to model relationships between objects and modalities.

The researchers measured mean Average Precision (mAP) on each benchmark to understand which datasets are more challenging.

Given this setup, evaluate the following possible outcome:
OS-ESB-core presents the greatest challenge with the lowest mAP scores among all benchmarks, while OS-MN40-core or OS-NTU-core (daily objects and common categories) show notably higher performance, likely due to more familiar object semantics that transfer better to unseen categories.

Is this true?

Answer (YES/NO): NO